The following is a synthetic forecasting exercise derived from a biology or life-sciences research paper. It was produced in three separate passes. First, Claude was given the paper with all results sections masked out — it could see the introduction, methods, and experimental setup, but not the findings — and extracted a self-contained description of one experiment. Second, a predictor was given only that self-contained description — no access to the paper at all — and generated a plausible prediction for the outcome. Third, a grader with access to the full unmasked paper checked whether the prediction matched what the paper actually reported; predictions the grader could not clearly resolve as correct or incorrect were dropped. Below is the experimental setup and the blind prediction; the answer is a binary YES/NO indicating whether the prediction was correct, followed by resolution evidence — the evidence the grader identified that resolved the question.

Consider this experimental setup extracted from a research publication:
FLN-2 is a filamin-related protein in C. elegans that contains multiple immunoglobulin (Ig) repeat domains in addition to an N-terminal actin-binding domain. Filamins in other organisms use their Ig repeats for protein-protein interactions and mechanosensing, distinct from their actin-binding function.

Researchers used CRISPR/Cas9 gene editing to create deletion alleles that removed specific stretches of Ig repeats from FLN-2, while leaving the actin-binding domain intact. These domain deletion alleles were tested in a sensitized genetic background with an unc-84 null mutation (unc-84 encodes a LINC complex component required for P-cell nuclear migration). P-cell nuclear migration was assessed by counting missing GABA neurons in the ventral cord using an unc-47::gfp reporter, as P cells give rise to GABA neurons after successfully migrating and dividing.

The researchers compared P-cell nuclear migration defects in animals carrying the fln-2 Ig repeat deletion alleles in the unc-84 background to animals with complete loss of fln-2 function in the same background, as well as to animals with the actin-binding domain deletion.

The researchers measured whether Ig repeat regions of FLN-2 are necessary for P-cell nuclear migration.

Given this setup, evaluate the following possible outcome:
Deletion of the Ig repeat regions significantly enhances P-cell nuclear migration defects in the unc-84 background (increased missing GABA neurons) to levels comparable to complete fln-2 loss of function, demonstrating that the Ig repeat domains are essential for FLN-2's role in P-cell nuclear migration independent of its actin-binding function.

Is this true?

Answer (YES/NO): YES